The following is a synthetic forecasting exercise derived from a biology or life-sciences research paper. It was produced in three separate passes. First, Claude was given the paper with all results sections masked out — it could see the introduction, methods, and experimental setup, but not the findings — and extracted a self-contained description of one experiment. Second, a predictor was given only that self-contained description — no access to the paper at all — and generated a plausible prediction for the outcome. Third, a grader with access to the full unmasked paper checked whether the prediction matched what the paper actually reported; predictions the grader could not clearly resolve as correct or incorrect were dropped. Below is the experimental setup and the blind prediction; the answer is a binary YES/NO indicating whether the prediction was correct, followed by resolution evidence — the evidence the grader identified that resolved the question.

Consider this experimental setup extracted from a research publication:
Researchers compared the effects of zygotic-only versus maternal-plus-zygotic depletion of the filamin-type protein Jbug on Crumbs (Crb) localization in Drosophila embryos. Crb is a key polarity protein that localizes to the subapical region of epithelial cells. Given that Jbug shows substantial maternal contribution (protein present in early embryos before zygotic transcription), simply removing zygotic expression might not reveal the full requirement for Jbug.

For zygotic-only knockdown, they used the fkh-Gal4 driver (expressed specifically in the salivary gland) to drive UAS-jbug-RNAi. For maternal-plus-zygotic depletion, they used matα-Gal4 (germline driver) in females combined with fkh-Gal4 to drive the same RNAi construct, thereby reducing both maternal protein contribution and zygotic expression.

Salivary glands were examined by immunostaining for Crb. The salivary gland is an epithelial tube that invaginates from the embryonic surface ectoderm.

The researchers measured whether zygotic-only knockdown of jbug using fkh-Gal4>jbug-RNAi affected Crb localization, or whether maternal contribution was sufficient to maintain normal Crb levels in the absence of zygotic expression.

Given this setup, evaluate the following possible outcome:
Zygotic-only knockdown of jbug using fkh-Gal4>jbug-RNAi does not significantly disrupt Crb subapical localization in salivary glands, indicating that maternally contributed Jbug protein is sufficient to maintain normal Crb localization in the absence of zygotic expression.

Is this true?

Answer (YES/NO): YES